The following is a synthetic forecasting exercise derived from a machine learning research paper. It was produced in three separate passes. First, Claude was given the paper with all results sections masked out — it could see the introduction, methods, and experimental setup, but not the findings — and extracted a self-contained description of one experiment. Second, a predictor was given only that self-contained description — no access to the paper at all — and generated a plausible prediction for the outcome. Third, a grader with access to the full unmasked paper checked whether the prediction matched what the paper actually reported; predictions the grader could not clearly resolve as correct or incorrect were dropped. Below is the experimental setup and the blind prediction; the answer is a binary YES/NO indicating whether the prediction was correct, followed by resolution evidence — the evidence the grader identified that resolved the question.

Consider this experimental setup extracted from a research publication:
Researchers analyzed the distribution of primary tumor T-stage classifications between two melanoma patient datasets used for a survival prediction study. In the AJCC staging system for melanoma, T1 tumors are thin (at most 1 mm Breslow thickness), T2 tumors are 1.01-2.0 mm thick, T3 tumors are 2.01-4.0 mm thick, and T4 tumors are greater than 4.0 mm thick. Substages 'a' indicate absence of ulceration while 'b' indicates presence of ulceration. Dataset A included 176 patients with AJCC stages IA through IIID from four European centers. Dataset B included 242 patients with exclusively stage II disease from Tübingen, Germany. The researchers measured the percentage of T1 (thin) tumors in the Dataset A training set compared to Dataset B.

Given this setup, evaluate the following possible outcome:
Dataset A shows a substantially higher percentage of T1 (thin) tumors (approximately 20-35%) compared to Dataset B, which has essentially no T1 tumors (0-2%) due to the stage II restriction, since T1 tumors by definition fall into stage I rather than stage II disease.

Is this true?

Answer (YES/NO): YES